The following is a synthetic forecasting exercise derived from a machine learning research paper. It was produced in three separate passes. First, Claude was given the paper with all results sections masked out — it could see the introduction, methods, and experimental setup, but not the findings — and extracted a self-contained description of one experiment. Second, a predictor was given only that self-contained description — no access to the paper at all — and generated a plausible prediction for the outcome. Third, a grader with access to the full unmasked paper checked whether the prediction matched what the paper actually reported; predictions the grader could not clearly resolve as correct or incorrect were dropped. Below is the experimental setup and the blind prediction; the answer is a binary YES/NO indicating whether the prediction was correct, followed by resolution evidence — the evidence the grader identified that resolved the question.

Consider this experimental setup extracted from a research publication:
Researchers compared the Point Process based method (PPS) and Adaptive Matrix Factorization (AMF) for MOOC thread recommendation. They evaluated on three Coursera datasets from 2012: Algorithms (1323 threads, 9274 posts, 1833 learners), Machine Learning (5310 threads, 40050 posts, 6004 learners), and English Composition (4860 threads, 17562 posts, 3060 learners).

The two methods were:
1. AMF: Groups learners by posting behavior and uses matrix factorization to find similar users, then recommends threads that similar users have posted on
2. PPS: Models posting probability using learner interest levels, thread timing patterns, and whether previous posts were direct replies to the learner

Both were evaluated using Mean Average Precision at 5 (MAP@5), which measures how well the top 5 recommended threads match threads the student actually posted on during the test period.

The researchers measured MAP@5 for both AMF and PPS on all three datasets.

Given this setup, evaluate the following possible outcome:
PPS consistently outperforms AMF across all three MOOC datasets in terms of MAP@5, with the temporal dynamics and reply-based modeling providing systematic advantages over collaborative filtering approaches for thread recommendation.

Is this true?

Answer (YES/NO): YES